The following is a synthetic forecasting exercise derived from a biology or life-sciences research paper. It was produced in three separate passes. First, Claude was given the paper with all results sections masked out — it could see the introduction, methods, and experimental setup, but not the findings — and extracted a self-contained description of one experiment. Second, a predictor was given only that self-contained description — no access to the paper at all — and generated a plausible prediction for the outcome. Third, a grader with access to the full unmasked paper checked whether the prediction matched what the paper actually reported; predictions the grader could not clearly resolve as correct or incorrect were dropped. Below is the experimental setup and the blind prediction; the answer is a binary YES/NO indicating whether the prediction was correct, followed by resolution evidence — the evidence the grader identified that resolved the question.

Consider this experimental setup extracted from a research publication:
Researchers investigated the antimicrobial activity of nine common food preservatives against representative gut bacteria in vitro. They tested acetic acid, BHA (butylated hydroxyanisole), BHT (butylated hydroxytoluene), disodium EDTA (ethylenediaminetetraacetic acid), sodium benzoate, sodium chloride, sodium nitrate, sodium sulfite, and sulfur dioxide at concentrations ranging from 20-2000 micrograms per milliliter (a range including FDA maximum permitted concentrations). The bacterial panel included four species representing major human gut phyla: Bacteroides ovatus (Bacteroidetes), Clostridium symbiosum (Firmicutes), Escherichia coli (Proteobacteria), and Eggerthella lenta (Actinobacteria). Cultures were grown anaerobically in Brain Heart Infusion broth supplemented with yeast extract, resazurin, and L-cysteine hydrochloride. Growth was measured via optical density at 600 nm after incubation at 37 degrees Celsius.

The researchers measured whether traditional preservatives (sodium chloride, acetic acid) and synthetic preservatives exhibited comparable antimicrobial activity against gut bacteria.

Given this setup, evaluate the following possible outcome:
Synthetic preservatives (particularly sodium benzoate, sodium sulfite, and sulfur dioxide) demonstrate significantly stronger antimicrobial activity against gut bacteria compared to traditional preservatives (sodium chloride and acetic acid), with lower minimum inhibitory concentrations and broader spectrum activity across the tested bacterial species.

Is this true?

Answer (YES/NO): NO